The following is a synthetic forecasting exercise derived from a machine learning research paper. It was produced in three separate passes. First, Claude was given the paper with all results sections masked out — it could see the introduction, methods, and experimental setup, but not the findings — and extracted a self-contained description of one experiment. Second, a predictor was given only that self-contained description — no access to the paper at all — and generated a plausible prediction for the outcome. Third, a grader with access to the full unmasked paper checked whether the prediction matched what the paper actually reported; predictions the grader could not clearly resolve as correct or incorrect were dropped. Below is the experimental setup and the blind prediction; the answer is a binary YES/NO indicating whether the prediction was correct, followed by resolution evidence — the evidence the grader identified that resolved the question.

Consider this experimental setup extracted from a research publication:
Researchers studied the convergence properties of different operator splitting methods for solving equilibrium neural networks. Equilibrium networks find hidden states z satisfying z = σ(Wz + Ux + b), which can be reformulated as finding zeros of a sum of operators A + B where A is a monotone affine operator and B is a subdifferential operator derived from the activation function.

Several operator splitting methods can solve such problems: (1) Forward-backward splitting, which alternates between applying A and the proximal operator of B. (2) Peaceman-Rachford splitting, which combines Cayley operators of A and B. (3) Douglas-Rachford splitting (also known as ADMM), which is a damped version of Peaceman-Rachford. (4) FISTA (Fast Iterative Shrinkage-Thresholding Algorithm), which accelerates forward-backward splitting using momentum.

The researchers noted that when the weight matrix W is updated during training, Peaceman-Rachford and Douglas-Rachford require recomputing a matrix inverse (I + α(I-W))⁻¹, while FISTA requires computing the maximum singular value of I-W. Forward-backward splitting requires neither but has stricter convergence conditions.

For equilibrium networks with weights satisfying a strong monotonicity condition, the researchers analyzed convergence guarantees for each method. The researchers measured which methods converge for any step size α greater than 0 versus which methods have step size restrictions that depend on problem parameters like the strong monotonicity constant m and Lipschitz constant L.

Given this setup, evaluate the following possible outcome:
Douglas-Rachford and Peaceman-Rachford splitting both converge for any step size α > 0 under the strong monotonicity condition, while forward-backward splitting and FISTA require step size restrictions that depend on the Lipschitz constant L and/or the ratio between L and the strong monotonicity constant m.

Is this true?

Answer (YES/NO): NO